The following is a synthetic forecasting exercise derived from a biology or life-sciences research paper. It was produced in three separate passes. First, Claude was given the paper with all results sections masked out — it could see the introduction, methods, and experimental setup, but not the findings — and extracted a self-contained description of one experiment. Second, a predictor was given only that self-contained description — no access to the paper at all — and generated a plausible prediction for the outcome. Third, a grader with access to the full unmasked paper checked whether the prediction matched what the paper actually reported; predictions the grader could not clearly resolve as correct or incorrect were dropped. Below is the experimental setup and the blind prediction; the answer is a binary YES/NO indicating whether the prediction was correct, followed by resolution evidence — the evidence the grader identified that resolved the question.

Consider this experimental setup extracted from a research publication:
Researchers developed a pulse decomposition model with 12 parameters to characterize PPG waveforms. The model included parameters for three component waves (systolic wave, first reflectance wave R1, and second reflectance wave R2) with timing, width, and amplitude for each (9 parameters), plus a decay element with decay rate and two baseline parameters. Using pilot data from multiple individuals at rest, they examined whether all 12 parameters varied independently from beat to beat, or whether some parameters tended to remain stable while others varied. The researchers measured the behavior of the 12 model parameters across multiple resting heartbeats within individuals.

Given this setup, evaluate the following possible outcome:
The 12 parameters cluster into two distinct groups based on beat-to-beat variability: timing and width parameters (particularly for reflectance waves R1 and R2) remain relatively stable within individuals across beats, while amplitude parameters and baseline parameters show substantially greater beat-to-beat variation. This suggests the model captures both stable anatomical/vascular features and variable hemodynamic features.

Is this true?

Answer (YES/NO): NO